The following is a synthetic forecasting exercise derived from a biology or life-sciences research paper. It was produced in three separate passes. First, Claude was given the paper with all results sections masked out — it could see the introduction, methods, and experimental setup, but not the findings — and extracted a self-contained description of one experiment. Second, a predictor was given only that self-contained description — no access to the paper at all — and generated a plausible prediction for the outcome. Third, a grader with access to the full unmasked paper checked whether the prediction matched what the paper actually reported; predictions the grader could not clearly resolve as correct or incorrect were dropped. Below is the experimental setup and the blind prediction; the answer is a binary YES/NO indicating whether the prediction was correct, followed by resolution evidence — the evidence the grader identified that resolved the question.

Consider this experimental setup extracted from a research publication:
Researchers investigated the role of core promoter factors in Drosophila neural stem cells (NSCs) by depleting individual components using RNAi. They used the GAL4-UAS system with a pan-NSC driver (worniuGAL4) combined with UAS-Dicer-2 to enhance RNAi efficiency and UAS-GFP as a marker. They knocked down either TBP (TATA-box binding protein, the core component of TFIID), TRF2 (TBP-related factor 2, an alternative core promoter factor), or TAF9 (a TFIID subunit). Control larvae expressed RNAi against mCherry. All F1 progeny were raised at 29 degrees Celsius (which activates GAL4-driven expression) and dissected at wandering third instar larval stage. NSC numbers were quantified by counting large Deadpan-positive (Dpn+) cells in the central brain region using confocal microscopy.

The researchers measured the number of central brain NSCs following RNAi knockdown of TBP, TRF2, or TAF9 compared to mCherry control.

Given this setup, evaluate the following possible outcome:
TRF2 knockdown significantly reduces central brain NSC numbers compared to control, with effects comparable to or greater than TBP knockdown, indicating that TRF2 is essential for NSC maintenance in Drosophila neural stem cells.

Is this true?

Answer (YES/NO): YES